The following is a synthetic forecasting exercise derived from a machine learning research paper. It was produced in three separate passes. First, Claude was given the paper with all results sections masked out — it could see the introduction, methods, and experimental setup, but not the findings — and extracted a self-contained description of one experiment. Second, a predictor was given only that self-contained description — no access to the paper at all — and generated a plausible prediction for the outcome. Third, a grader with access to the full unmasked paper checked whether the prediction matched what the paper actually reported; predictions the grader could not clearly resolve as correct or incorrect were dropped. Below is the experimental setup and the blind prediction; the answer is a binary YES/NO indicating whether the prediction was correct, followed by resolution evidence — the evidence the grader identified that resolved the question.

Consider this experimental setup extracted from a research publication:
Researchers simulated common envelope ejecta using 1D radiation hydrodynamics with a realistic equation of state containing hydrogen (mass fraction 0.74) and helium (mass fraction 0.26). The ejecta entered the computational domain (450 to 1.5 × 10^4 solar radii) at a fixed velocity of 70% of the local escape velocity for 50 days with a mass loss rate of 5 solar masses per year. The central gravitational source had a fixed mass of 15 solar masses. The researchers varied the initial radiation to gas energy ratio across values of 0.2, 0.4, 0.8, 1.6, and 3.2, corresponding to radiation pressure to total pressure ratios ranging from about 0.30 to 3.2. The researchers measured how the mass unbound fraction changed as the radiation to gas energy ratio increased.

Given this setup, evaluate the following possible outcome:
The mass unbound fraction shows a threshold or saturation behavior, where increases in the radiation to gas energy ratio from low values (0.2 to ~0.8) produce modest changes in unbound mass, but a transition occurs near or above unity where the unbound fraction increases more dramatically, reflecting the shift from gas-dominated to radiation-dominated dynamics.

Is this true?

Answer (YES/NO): NO